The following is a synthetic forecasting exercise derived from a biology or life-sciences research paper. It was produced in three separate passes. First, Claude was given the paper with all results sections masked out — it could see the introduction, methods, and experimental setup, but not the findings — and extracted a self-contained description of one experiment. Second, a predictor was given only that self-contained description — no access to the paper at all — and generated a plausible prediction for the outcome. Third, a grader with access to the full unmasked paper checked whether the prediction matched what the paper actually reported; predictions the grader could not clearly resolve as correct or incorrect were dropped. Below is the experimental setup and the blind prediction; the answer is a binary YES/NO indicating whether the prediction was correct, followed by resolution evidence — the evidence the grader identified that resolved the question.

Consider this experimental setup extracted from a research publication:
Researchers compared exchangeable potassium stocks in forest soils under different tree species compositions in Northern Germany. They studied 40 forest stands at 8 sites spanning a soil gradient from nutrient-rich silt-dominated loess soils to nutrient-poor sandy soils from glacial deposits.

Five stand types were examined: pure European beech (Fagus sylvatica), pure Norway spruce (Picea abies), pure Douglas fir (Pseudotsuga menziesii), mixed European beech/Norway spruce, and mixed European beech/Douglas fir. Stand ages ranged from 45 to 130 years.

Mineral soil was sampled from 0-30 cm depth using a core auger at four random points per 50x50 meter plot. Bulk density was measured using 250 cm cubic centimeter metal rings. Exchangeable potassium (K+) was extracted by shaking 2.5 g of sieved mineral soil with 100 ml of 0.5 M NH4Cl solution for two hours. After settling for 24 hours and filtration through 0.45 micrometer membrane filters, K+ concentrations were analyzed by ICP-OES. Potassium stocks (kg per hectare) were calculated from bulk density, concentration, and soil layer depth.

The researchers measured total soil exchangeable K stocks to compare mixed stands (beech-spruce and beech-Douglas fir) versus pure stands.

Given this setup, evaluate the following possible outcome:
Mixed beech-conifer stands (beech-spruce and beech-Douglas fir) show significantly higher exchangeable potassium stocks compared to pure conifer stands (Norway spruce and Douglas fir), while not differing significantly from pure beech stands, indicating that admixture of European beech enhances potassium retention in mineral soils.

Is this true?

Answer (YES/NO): NO